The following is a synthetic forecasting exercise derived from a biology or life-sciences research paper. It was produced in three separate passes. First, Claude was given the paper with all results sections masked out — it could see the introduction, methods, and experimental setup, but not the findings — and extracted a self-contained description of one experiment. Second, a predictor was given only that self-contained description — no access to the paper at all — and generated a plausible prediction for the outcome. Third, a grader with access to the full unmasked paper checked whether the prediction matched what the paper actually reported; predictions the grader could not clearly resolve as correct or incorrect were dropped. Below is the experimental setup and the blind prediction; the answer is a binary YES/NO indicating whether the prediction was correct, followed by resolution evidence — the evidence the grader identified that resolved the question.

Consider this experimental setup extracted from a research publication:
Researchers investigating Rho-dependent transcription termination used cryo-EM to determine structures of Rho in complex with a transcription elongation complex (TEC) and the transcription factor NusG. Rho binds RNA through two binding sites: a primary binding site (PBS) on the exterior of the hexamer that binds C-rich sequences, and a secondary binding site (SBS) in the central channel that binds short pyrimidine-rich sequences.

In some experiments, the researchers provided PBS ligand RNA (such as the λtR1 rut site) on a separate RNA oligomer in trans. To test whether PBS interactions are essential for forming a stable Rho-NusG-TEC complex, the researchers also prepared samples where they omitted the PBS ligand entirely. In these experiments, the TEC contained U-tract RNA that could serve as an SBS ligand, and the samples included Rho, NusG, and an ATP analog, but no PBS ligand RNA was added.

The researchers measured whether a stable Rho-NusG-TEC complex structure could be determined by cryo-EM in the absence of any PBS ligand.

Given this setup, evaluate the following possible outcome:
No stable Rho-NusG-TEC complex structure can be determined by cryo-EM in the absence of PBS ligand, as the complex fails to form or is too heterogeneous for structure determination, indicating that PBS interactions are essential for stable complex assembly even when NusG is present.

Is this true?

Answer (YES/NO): NO